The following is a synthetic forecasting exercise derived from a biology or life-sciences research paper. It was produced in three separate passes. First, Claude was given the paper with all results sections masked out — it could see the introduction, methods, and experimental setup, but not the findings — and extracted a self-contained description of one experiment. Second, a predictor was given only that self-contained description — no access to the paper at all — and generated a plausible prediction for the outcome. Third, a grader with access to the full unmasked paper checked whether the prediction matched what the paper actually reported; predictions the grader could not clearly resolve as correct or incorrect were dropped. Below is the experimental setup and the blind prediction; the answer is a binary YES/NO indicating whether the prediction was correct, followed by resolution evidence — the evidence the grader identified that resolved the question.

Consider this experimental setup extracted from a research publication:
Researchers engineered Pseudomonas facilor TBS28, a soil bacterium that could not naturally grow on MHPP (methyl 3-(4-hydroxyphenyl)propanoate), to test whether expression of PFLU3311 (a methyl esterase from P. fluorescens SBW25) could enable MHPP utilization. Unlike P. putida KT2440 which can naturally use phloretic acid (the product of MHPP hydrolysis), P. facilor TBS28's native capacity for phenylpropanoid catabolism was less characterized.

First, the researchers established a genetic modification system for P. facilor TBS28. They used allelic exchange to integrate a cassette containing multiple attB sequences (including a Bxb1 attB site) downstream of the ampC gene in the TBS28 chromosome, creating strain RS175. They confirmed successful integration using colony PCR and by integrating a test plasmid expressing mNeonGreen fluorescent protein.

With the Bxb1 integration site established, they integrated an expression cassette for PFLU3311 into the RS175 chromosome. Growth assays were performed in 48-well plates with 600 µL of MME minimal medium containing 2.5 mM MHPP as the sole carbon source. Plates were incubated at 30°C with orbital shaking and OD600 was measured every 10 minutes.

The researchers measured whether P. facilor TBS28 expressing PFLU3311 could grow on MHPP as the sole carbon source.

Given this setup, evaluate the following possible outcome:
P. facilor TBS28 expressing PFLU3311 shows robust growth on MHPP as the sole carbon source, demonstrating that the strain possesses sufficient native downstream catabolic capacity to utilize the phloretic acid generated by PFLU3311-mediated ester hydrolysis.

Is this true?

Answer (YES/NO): NO